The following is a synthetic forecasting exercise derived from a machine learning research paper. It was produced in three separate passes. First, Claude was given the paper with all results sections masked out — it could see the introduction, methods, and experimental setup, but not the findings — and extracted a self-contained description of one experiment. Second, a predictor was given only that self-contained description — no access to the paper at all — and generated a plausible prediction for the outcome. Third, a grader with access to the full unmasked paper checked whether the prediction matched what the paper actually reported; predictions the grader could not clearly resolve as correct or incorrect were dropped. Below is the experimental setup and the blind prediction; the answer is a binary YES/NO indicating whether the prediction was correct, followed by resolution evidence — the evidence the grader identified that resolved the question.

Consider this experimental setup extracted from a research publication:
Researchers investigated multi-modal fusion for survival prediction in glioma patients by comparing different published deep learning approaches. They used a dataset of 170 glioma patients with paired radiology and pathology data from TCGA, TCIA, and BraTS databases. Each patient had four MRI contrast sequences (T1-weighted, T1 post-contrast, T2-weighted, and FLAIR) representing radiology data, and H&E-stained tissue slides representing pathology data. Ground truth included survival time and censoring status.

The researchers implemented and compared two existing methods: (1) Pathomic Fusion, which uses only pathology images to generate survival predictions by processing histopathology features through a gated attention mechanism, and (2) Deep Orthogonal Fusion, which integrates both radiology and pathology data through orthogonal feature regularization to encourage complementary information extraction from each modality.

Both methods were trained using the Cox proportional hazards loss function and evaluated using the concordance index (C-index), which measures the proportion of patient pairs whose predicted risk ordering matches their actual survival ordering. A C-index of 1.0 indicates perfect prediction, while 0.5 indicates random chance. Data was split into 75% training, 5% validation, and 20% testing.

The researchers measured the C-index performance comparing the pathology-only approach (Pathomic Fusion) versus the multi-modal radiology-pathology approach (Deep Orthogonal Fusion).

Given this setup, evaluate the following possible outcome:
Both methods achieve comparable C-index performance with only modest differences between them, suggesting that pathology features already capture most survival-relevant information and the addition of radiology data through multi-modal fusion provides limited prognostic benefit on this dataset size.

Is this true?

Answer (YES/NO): NO